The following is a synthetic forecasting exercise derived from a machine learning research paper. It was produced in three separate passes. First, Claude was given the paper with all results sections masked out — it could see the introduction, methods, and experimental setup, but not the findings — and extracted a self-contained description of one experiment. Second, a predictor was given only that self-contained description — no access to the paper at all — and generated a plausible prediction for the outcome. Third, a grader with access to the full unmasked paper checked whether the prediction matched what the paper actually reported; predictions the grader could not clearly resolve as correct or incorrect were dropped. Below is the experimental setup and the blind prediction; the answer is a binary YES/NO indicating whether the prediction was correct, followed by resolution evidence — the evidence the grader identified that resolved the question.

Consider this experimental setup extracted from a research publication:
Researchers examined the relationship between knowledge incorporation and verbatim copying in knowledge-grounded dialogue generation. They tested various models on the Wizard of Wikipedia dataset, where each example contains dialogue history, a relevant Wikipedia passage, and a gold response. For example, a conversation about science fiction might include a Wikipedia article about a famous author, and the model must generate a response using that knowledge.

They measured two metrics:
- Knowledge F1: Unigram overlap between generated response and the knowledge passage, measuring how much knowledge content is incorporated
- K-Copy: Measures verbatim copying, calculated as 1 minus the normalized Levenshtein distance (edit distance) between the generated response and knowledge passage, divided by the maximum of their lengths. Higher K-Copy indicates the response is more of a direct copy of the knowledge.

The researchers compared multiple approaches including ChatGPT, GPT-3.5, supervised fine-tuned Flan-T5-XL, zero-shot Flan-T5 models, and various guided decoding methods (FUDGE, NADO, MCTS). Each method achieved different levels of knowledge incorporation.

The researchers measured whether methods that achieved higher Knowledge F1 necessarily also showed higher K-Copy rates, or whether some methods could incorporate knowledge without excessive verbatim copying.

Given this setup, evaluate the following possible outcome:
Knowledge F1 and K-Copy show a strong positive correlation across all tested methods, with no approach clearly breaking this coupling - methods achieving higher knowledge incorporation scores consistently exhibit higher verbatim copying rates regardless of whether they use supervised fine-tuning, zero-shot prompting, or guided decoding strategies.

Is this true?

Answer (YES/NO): NO